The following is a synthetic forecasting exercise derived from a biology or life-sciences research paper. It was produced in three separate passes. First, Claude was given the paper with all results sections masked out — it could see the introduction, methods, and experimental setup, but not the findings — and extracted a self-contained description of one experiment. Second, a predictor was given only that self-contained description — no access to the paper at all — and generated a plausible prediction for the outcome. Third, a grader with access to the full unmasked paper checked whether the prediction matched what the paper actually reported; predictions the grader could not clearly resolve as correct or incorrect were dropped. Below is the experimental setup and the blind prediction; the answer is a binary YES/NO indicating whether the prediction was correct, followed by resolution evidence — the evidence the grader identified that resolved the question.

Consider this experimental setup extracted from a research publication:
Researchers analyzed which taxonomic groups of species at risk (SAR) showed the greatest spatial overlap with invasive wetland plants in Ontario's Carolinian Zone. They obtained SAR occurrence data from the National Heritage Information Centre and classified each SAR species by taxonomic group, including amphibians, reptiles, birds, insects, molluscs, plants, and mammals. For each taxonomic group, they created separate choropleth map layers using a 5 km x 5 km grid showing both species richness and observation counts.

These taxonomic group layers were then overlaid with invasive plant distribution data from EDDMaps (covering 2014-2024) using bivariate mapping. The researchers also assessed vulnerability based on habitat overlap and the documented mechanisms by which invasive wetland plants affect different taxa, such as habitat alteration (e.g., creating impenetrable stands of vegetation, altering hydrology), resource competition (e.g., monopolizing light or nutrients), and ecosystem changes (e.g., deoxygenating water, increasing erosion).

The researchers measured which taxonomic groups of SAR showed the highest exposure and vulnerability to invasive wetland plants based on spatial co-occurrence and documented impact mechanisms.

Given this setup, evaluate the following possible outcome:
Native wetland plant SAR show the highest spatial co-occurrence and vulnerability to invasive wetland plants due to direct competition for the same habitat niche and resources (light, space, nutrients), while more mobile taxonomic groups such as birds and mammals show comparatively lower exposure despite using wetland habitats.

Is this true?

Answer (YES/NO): NO